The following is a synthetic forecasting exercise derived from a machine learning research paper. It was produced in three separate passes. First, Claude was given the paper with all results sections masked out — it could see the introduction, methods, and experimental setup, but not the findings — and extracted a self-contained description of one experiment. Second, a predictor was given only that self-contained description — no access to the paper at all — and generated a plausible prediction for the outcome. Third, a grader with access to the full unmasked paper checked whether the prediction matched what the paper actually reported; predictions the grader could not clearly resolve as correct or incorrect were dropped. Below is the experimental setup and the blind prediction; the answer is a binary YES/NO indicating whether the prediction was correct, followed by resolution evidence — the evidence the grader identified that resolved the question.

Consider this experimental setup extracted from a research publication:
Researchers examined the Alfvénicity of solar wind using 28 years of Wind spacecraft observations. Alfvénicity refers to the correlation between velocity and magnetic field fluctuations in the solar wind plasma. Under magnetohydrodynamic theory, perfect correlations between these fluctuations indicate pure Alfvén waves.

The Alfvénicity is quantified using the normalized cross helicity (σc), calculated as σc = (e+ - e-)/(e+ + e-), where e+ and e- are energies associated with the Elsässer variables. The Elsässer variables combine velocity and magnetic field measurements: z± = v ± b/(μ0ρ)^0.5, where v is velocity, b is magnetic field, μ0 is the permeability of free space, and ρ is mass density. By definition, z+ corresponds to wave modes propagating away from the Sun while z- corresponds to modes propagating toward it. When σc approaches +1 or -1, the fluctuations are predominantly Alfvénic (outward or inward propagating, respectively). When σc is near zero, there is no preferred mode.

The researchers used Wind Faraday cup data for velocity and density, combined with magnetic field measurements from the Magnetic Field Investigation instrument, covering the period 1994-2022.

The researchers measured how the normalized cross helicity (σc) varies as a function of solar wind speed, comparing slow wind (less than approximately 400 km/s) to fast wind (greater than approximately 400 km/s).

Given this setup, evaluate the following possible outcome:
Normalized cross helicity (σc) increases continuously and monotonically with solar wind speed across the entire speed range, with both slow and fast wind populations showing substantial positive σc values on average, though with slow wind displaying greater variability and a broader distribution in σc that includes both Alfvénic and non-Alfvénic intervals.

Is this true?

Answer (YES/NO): NO